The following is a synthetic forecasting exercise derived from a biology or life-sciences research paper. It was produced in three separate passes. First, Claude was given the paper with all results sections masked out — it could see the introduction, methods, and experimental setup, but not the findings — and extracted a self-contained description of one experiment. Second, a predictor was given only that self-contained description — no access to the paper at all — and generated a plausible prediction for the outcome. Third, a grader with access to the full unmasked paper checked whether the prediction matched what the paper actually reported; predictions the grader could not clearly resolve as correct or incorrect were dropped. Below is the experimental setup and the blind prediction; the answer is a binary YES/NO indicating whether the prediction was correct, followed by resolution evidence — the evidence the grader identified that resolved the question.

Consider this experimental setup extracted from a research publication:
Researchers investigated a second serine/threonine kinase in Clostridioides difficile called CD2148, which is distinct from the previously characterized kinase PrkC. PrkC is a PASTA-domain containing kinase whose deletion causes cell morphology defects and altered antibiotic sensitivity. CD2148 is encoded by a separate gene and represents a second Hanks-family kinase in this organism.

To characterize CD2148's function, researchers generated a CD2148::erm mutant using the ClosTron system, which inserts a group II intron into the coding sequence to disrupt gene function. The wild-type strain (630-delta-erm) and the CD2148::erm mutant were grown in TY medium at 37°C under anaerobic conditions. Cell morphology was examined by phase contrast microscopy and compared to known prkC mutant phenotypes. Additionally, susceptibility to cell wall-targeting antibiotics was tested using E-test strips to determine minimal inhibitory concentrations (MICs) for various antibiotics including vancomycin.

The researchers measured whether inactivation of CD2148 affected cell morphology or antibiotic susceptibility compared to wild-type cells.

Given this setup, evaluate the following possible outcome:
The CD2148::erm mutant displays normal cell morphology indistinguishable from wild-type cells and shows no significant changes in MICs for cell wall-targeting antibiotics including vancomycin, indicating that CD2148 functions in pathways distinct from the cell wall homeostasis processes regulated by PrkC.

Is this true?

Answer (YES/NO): NO